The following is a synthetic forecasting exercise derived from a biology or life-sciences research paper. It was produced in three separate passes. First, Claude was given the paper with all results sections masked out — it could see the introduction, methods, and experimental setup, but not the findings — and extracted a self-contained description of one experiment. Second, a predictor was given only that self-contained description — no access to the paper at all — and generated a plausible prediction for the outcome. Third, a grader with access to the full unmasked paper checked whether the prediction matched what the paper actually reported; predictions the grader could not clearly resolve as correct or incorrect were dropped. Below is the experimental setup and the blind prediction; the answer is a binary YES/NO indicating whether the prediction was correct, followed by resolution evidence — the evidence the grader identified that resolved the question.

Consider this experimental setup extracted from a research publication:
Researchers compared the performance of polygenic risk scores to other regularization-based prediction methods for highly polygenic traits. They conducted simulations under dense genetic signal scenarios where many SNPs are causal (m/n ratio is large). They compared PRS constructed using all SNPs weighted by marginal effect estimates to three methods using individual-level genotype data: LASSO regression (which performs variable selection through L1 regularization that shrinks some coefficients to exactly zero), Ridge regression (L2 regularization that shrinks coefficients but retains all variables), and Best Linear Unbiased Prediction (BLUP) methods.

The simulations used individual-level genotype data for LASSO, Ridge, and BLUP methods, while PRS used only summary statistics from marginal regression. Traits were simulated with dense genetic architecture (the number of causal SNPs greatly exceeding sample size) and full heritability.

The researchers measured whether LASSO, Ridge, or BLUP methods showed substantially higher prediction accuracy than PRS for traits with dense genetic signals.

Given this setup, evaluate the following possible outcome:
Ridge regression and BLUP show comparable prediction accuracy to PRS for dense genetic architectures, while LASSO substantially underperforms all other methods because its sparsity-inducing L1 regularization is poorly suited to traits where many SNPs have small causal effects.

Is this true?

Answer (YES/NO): NO